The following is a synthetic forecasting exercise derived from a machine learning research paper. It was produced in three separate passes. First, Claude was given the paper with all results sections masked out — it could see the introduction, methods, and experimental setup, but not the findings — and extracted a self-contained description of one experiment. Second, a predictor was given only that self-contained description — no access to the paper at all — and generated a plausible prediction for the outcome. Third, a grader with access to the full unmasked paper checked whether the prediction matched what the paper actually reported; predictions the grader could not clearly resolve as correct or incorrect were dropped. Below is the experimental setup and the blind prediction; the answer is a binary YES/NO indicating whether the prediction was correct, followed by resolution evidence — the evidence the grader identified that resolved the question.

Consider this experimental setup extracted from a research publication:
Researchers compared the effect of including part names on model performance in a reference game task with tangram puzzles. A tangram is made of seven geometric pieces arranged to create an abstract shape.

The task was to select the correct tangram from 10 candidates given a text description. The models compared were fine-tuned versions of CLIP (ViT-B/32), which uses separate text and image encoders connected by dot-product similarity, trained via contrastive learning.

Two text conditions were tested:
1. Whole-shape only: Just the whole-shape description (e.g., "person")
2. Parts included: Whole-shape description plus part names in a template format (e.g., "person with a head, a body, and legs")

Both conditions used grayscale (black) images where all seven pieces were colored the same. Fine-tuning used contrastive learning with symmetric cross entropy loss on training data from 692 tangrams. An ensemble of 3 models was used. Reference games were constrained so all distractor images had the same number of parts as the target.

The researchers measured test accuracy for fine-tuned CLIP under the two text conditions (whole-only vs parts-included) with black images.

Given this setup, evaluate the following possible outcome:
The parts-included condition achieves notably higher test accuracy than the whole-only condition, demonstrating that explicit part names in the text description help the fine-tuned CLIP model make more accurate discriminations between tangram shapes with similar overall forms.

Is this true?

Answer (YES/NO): YES